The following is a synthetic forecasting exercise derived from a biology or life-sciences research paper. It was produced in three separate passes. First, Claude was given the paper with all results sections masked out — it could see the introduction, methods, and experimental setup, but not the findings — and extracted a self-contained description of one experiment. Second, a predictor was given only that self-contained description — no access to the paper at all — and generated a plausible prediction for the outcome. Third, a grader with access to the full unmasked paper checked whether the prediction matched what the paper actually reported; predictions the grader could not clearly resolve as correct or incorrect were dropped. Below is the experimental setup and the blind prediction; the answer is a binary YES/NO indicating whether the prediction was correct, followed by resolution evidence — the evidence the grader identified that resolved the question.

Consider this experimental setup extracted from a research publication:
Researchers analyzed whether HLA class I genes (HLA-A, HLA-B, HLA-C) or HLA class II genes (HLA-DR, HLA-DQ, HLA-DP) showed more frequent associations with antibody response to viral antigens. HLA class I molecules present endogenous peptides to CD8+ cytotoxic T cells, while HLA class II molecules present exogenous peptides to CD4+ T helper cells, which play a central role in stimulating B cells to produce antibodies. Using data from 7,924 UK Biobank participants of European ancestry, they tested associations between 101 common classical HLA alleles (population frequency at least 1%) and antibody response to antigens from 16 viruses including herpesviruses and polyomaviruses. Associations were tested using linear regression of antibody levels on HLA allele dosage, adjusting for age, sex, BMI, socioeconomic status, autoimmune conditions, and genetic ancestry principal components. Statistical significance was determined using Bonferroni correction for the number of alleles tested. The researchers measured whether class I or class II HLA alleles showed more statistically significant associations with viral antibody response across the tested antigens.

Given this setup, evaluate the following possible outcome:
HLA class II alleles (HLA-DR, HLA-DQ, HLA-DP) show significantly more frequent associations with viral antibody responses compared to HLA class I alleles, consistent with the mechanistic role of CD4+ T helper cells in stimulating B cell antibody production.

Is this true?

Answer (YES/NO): YES